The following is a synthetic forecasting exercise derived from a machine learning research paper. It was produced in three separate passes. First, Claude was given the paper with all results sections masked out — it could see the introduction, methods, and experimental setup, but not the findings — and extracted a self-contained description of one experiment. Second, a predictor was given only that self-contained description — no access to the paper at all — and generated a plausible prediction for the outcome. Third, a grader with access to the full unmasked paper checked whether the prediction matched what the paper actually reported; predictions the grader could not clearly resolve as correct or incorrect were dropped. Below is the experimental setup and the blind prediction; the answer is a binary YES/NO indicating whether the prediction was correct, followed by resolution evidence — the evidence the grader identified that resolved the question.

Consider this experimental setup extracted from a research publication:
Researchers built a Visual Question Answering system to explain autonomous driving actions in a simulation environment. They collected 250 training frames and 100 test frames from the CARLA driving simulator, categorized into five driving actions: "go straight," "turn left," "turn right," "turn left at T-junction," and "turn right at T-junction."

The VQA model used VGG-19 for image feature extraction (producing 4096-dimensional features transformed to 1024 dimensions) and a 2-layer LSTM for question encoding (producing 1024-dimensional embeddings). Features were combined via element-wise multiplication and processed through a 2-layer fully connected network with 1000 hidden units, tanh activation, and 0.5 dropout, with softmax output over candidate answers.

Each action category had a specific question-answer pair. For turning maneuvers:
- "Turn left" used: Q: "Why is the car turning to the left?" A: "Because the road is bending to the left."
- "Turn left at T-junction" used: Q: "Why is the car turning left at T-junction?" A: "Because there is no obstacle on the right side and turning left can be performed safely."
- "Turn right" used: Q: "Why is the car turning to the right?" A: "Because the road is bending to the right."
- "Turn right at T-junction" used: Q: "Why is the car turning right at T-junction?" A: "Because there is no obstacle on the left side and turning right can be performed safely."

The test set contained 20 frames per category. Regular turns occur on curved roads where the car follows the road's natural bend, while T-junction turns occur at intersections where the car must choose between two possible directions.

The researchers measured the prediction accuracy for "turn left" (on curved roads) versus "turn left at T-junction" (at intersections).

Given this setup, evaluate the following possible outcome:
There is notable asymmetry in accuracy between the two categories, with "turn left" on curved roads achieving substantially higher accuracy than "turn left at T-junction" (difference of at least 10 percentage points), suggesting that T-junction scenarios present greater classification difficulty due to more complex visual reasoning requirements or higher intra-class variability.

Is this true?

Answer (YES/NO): NO